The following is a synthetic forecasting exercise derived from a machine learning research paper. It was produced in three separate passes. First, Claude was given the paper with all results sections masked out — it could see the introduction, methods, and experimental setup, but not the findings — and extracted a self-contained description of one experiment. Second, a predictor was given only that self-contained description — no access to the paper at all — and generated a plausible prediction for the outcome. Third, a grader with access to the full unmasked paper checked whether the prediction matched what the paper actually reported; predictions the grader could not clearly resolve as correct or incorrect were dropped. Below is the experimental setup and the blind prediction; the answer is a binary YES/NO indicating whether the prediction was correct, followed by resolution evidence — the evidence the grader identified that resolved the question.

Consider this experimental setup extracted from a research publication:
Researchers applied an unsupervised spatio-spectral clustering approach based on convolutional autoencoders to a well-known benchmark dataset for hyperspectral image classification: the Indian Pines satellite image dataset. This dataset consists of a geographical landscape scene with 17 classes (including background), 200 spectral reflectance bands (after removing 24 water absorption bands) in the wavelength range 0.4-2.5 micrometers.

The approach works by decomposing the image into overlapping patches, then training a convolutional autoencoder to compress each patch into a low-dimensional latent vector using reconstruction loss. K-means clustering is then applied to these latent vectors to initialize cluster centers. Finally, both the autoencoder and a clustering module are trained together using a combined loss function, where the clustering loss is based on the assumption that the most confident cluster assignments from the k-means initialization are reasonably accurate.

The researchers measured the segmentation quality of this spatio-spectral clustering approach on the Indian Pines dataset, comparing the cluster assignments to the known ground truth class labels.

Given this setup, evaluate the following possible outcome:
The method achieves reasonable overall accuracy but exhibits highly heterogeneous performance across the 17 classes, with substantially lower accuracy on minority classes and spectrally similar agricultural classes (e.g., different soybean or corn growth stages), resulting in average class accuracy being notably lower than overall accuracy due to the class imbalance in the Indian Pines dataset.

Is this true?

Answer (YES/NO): NO